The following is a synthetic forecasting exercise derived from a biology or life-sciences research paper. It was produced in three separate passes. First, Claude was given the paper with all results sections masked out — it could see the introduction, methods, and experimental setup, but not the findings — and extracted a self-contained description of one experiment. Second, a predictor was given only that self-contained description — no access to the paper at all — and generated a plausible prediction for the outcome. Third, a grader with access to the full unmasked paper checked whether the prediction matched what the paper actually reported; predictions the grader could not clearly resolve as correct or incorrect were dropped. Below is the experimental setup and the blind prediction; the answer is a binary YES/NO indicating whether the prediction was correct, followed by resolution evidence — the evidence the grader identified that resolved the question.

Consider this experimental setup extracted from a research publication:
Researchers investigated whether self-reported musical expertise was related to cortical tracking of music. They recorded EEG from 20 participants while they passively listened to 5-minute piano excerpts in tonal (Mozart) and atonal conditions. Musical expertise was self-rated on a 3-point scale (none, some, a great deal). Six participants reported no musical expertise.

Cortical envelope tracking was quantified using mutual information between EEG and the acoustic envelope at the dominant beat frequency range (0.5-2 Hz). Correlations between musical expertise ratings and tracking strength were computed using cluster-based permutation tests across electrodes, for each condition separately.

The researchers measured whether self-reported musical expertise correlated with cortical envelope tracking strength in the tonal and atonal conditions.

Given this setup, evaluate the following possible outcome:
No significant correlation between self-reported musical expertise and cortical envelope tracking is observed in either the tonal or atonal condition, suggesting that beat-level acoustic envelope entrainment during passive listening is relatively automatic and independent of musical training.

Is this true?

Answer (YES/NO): NO